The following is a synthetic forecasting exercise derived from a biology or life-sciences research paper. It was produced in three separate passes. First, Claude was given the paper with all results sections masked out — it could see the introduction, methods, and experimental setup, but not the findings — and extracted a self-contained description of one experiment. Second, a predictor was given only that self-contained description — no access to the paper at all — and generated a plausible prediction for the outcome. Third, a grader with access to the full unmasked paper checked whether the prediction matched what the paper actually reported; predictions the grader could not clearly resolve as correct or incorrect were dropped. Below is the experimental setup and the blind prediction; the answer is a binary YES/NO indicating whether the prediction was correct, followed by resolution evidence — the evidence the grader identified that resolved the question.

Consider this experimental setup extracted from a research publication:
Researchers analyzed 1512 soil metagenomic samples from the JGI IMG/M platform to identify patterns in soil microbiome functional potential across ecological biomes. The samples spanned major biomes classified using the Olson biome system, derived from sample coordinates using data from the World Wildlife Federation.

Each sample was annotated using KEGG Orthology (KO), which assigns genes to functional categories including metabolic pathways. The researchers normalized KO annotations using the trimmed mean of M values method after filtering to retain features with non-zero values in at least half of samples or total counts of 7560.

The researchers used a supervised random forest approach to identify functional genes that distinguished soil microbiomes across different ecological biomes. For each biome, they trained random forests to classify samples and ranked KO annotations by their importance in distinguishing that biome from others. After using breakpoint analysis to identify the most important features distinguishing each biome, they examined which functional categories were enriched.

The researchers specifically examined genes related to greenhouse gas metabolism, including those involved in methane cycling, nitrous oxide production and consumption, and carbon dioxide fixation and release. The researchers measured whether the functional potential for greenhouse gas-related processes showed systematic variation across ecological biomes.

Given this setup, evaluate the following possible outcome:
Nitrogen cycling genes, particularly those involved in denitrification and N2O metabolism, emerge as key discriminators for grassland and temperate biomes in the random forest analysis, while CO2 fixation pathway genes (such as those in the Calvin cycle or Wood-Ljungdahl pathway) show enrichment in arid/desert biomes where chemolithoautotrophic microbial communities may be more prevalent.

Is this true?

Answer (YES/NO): NO